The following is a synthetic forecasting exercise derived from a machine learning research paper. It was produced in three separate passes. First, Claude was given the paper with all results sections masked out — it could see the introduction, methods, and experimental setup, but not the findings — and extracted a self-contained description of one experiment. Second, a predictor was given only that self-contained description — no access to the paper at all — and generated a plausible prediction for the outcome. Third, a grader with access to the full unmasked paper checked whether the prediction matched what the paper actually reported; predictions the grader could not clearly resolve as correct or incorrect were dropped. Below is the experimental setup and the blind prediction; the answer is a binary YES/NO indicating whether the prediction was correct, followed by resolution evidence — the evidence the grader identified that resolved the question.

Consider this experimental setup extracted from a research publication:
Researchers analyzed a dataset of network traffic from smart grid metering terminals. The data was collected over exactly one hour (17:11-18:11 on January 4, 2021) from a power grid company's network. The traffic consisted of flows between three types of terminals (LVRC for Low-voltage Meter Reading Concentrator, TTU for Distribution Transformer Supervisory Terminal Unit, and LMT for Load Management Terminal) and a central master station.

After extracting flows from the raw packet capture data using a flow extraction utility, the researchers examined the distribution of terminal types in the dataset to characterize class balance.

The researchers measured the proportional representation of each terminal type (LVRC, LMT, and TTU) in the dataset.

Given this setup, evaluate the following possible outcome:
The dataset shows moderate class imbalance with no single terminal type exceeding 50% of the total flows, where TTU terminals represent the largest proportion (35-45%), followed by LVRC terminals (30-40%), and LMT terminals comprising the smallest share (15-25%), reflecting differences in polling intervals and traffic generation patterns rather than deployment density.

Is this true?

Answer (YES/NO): NO